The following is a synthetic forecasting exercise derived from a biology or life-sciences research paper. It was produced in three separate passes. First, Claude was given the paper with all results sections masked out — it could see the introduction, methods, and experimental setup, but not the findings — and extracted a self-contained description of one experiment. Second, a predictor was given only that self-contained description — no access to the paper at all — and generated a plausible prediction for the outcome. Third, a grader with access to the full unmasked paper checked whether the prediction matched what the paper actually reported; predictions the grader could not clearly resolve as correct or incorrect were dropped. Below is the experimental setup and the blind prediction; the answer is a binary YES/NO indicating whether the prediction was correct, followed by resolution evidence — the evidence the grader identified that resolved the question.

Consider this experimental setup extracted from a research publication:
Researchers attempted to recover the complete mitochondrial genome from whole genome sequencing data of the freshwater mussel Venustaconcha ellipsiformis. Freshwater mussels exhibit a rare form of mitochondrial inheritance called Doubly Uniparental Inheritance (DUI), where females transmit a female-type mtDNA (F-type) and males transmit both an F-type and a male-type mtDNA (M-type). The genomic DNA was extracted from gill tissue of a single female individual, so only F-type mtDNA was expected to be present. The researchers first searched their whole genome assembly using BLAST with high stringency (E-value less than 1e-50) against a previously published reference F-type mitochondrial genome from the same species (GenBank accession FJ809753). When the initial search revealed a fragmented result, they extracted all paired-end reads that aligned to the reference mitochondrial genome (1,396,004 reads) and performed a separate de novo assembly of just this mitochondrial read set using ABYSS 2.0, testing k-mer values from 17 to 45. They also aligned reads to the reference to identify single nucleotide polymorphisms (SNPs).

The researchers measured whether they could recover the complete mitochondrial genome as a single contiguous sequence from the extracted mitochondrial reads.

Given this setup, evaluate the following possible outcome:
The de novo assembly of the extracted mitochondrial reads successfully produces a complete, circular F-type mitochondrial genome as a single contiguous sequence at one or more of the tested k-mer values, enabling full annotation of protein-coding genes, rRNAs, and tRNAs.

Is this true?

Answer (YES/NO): NO